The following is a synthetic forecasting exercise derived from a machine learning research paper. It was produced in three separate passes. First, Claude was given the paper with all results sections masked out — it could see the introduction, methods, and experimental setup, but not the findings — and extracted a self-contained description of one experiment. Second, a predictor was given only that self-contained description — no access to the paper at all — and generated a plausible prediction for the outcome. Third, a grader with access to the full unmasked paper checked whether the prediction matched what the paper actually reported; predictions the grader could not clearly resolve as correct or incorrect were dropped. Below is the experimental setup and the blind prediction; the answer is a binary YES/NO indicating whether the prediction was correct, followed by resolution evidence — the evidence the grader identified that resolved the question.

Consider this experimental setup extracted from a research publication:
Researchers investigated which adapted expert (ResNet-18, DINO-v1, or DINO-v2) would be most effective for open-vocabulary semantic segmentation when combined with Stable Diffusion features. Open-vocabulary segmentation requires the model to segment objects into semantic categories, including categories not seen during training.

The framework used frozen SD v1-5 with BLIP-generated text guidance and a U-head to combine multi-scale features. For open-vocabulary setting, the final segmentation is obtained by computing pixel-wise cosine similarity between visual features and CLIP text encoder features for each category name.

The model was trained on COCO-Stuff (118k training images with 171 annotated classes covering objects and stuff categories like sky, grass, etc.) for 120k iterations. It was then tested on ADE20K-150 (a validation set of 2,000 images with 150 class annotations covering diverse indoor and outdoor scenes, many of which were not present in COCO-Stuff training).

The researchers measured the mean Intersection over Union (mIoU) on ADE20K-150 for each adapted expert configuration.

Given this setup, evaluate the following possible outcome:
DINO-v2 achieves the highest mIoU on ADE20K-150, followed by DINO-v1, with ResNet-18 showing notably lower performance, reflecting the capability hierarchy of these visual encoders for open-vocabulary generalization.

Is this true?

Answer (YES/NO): NO